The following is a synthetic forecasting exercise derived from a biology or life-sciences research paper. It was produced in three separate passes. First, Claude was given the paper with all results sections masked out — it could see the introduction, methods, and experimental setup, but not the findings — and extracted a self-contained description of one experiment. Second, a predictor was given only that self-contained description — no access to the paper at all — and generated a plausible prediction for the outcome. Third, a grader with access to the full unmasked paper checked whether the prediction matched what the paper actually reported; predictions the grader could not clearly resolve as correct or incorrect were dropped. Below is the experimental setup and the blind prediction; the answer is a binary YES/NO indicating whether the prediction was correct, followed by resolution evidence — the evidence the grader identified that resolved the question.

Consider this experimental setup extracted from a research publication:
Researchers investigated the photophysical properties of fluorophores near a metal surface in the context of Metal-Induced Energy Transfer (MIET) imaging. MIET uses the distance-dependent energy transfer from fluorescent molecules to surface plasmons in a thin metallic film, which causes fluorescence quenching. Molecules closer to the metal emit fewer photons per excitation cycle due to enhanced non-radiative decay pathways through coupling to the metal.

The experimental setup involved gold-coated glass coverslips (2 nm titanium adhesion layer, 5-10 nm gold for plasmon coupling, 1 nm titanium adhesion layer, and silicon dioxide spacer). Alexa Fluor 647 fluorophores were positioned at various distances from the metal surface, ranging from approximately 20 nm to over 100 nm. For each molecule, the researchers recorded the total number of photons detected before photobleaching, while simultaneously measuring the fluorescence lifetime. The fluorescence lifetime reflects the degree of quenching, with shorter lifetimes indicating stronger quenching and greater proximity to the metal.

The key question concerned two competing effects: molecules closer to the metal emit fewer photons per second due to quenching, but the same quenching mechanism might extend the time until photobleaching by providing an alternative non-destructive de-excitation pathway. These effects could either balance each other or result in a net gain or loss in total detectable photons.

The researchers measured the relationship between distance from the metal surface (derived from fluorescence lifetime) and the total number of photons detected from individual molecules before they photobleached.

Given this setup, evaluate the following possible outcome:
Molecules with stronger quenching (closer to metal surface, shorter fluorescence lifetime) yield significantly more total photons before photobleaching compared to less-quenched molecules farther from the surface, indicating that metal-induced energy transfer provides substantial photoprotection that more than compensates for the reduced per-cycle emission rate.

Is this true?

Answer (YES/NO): NO